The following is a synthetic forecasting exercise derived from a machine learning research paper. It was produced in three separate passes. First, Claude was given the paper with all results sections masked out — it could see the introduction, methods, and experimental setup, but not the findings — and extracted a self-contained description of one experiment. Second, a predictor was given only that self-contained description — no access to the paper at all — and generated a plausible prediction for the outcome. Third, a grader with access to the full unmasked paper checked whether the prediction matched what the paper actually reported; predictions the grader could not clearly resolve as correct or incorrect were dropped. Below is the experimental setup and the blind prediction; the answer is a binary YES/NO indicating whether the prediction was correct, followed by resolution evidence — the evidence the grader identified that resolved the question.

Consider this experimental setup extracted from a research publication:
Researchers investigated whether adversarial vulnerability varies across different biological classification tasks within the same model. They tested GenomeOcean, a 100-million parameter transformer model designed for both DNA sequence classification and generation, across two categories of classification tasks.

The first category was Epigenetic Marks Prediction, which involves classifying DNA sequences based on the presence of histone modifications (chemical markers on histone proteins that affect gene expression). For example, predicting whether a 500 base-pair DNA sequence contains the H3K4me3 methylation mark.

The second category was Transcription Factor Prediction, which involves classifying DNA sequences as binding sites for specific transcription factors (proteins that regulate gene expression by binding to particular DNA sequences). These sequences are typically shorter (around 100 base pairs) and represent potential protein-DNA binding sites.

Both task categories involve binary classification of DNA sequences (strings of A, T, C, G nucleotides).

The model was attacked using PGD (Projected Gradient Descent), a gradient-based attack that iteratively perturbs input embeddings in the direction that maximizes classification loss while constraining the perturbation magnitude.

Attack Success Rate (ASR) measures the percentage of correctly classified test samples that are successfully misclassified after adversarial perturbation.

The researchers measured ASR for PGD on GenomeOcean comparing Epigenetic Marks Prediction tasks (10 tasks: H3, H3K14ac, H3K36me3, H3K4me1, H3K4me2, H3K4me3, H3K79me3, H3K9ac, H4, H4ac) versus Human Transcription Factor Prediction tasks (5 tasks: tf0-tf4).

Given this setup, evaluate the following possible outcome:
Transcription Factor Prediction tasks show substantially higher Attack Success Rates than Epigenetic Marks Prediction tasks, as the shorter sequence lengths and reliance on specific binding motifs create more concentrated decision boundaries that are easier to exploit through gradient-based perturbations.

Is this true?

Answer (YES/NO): NO